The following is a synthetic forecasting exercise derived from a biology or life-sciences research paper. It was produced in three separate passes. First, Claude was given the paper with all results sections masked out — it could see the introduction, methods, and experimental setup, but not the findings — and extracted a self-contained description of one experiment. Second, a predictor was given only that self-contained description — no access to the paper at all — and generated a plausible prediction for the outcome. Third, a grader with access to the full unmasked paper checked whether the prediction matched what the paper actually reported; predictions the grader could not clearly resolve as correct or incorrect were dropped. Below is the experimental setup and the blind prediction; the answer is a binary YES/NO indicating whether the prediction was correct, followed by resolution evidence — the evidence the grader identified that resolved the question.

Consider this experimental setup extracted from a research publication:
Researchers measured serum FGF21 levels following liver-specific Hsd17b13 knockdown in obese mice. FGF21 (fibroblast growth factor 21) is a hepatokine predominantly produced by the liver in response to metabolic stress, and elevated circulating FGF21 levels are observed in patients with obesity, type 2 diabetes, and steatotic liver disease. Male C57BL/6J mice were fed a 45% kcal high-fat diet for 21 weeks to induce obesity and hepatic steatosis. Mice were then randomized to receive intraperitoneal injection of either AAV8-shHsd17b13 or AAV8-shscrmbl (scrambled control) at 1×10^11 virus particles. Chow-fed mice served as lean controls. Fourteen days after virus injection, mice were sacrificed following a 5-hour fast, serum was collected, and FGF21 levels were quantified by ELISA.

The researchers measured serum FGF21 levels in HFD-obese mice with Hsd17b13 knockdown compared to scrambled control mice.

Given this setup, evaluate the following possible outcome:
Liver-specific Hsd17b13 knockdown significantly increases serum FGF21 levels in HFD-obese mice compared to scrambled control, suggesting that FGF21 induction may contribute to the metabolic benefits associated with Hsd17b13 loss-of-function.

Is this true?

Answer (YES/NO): NO